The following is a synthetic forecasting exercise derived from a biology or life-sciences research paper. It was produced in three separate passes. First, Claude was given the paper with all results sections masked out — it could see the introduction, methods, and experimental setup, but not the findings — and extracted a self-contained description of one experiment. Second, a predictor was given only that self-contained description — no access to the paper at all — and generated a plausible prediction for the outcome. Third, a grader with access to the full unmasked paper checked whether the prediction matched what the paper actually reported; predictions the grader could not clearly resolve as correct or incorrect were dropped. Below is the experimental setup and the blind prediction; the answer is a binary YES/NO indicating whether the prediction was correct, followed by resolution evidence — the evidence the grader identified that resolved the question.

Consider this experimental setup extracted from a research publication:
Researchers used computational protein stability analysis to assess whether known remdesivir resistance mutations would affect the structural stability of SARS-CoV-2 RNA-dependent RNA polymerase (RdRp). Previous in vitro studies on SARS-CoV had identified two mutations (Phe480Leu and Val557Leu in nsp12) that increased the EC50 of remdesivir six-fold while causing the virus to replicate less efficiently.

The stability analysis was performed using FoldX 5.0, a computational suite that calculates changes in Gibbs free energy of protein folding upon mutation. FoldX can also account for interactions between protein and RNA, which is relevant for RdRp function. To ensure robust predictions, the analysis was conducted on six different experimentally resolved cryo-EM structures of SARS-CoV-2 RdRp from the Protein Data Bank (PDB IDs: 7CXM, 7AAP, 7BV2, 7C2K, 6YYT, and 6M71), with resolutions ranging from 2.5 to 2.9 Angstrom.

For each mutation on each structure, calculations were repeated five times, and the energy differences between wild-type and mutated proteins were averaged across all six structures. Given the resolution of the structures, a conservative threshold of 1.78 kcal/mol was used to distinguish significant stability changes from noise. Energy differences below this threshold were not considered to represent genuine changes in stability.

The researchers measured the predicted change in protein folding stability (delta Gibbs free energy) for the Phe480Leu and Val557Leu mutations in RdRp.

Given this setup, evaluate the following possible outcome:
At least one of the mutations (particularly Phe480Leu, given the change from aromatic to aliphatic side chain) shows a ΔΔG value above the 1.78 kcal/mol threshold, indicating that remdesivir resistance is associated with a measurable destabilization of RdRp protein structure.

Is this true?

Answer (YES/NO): NO